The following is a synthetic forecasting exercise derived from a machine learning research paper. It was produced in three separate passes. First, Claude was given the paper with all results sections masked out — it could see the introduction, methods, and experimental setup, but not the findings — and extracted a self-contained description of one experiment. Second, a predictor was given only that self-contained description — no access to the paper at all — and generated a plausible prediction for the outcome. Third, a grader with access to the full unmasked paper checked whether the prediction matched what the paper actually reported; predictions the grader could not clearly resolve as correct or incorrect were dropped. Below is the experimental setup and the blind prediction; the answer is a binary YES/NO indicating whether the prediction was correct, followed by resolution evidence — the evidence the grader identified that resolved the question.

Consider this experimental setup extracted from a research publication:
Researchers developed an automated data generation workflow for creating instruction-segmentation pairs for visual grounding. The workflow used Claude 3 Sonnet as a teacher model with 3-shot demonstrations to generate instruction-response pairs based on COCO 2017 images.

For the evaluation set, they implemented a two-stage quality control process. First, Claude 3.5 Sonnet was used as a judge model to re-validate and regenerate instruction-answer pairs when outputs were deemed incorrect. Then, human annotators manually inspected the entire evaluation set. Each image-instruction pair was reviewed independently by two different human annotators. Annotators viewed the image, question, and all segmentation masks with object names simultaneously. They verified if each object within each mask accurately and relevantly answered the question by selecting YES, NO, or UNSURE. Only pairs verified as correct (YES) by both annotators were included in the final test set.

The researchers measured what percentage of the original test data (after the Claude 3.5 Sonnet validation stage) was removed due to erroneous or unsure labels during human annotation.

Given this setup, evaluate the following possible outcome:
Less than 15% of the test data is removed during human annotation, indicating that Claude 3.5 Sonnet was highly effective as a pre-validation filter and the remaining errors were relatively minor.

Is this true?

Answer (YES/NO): NO